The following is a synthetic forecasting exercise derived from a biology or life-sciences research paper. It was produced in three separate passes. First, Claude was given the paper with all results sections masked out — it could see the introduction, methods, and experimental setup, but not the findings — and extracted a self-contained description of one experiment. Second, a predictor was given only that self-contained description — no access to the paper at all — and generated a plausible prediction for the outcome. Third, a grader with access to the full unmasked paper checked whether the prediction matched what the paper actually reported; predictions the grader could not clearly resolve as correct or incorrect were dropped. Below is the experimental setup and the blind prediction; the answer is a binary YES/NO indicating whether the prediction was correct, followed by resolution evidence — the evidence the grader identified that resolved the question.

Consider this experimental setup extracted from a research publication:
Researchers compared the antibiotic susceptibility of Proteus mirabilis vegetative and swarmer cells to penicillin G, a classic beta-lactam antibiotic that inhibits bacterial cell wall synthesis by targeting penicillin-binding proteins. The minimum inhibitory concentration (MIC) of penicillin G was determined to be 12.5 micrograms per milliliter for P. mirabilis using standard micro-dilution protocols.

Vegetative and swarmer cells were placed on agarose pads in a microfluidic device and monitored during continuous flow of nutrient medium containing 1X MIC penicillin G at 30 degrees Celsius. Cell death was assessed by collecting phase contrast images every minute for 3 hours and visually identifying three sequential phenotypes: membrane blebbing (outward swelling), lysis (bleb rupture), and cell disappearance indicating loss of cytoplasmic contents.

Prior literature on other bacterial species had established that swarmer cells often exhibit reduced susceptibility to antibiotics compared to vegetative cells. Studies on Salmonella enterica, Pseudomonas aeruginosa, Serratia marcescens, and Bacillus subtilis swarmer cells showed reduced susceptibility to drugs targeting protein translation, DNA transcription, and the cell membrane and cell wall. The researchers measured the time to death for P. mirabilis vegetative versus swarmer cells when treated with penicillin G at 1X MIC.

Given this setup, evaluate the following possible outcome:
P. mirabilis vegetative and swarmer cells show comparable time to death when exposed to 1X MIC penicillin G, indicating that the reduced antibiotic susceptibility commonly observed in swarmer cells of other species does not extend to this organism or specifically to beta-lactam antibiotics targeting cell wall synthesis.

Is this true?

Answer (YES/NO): NO